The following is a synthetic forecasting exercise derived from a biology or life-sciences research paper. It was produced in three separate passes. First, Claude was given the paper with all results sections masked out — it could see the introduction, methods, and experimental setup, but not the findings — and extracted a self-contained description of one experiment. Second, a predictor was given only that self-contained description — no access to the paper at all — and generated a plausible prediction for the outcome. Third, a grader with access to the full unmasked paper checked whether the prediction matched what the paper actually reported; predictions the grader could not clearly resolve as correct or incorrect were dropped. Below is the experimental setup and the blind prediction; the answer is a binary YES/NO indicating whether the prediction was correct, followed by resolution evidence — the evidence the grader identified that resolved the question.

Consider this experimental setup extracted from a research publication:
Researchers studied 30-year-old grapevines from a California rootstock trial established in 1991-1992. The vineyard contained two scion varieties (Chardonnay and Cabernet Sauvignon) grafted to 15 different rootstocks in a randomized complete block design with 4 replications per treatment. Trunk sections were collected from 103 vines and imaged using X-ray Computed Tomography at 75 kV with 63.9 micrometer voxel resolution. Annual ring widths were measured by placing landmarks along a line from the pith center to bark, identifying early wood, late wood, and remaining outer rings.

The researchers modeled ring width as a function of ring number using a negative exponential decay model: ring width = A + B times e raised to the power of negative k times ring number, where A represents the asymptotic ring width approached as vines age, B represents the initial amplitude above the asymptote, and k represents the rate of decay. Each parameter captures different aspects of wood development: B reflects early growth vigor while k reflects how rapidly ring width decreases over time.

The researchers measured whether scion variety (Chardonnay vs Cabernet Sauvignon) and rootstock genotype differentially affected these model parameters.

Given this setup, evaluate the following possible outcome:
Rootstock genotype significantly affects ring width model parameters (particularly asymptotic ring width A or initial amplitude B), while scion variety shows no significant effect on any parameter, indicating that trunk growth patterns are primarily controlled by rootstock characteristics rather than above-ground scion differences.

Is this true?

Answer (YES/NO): NO